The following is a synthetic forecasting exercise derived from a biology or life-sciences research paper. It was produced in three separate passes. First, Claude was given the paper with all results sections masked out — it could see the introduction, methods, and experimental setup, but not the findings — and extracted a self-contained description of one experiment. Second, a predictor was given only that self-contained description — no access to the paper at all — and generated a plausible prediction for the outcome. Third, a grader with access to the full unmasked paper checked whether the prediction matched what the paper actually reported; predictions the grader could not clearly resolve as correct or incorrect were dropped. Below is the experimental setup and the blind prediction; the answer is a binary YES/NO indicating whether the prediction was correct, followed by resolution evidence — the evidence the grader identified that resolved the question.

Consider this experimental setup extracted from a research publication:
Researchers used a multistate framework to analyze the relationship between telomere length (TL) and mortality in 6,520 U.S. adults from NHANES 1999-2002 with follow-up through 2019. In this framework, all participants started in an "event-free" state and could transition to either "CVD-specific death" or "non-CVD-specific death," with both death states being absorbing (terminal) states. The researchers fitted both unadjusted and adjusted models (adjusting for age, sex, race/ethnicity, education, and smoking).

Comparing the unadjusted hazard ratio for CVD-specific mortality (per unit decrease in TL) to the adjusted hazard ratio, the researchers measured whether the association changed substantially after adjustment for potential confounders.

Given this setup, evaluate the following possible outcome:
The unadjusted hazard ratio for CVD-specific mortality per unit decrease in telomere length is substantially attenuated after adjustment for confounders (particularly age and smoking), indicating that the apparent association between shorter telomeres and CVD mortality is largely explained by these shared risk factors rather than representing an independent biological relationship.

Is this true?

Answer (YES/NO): NO